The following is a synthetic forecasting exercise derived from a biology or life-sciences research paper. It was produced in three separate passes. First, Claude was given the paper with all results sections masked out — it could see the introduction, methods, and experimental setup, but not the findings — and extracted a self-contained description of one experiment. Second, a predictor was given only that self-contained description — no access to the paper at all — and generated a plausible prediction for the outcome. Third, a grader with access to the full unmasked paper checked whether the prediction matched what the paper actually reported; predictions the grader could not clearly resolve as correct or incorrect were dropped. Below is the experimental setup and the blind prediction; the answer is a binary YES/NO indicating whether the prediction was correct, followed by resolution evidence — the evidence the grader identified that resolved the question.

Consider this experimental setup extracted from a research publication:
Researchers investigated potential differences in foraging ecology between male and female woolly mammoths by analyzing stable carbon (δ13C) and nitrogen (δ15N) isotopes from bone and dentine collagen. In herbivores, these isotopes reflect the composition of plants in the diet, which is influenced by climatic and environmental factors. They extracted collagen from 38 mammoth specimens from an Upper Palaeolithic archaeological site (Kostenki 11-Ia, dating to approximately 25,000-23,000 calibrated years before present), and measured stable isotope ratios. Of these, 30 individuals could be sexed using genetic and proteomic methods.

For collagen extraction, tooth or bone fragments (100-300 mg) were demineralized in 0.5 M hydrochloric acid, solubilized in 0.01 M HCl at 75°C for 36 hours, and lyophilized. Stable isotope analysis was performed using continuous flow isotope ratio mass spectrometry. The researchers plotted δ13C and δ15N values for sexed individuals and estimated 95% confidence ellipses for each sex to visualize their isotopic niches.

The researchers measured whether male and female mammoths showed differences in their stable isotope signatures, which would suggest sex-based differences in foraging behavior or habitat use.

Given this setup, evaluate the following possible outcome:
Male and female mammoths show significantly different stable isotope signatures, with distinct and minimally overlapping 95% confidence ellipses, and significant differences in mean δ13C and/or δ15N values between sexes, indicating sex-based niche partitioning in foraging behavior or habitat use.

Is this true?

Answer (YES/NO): NO